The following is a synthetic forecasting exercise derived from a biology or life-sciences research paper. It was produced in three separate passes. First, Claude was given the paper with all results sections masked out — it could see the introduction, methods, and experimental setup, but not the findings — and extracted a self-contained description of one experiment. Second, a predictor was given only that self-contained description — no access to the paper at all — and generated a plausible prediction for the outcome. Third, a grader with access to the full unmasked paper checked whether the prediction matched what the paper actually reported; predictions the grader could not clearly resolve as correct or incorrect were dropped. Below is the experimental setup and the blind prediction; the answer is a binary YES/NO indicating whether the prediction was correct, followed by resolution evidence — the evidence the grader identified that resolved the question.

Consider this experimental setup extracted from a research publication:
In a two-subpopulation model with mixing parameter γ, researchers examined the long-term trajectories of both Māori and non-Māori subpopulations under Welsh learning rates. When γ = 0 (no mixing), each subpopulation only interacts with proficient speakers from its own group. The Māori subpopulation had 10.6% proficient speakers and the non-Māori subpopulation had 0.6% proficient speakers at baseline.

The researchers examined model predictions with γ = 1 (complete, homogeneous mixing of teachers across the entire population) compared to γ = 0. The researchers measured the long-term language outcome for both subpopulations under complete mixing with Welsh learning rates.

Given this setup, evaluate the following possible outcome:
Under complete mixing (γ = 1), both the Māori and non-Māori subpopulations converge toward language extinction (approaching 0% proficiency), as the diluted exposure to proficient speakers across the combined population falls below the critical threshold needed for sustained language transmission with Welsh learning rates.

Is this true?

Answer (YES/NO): YES